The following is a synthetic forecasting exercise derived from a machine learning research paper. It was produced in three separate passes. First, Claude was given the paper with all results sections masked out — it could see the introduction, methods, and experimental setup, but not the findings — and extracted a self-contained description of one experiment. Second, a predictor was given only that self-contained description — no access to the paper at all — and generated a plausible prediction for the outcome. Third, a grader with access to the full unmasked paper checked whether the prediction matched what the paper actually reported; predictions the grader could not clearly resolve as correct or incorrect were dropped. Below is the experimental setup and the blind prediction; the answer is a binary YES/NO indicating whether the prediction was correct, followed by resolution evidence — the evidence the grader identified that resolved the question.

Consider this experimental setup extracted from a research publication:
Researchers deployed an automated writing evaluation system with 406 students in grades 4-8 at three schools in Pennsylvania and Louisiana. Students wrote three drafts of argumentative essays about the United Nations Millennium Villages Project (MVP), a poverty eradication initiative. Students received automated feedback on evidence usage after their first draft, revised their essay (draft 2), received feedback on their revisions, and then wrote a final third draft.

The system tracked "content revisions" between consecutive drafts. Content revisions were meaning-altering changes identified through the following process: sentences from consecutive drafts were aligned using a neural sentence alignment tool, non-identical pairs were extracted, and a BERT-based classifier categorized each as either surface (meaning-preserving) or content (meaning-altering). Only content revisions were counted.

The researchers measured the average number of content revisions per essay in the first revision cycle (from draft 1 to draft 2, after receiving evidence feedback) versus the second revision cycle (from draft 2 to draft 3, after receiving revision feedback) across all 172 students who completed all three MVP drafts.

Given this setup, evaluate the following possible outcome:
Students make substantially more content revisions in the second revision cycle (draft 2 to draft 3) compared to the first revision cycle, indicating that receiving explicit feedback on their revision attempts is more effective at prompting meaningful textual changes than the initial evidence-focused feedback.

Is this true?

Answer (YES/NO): NO